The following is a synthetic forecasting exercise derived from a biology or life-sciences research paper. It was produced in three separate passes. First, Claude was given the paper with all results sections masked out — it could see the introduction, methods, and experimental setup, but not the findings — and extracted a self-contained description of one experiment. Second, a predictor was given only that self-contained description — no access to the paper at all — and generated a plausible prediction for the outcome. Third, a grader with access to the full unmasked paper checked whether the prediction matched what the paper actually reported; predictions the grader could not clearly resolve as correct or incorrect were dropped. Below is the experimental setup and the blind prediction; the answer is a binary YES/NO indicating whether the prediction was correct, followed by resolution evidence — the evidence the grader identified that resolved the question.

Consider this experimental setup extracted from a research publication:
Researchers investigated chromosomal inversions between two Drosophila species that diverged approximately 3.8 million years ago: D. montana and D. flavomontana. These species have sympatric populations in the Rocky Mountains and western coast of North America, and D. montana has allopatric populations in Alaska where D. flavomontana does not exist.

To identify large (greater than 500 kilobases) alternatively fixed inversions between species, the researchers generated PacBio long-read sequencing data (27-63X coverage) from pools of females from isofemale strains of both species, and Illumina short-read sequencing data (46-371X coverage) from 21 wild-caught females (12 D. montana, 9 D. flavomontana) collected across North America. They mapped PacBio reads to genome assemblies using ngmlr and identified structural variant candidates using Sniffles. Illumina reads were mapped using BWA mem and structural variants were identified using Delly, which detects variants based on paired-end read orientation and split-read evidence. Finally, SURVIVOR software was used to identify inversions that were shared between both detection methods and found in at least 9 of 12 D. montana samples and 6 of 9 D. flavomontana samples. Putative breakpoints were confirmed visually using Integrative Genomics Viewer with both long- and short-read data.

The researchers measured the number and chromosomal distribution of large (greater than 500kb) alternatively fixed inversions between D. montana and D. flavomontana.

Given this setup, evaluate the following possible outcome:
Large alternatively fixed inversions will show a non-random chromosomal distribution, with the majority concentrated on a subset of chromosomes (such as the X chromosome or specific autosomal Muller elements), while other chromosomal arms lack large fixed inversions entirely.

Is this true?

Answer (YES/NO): YES